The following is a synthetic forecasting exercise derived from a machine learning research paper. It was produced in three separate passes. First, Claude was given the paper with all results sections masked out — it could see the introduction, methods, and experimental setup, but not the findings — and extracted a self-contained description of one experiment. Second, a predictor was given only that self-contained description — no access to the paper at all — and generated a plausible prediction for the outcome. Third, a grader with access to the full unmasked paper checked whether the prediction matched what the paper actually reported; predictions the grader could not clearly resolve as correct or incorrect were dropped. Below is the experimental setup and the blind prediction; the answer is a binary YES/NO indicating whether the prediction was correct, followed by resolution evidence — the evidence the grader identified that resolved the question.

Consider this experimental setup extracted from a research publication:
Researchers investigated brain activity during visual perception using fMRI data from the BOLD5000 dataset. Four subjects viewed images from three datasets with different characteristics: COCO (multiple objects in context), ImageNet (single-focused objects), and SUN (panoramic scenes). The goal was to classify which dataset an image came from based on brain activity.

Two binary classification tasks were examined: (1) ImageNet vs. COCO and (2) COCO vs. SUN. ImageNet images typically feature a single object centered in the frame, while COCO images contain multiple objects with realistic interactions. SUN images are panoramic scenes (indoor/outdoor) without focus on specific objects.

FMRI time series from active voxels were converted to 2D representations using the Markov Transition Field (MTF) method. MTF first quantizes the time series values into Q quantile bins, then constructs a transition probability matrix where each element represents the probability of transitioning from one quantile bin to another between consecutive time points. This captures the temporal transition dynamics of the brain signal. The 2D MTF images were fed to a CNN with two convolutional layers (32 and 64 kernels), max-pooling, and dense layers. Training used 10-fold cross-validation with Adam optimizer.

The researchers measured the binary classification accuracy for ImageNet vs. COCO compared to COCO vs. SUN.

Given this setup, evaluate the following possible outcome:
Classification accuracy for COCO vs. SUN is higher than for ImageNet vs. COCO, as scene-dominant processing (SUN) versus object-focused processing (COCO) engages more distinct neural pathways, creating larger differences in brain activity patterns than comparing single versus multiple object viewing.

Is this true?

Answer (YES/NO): YES